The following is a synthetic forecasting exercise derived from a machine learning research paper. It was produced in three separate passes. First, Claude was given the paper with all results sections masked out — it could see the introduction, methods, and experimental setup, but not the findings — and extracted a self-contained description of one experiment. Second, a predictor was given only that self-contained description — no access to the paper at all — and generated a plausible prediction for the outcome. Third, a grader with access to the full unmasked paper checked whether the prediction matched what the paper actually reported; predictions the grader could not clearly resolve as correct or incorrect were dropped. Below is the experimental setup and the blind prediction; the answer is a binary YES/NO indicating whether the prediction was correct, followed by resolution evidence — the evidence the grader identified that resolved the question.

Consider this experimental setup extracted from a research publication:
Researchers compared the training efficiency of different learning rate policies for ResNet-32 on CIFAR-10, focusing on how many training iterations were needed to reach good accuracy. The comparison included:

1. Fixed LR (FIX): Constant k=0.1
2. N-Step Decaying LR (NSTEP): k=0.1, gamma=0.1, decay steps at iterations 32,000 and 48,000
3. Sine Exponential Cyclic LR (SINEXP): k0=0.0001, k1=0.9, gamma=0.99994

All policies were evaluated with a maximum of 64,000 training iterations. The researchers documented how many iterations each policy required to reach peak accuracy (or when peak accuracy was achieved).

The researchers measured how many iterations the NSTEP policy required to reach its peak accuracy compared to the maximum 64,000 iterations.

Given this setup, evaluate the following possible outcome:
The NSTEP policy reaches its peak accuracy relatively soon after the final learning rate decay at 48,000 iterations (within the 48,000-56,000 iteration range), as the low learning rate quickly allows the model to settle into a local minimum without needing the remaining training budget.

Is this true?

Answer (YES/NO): YES